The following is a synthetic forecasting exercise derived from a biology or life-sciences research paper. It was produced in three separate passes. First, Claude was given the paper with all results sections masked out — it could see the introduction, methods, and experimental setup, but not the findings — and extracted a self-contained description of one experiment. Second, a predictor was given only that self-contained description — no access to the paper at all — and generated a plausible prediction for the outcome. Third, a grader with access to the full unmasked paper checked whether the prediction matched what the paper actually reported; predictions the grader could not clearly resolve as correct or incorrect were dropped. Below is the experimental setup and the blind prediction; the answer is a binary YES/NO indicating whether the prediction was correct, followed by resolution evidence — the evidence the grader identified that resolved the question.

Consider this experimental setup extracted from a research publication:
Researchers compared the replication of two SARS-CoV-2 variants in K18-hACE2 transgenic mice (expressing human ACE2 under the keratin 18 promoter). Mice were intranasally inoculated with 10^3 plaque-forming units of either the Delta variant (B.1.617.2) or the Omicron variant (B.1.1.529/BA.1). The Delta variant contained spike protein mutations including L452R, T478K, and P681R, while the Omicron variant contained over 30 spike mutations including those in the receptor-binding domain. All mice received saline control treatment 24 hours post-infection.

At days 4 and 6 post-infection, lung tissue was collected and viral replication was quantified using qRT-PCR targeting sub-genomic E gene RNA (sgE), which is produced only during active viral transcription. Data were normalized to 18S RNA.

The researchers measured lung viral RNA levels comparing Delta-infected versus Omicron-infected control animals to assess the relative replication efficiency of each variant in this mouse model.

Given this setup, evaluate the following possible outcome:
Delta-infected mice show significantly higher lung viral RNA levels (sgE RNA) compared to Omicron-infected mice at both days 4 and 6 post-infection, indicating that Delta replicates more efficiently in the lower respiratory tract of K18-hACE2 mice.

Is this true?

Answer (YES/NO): NO